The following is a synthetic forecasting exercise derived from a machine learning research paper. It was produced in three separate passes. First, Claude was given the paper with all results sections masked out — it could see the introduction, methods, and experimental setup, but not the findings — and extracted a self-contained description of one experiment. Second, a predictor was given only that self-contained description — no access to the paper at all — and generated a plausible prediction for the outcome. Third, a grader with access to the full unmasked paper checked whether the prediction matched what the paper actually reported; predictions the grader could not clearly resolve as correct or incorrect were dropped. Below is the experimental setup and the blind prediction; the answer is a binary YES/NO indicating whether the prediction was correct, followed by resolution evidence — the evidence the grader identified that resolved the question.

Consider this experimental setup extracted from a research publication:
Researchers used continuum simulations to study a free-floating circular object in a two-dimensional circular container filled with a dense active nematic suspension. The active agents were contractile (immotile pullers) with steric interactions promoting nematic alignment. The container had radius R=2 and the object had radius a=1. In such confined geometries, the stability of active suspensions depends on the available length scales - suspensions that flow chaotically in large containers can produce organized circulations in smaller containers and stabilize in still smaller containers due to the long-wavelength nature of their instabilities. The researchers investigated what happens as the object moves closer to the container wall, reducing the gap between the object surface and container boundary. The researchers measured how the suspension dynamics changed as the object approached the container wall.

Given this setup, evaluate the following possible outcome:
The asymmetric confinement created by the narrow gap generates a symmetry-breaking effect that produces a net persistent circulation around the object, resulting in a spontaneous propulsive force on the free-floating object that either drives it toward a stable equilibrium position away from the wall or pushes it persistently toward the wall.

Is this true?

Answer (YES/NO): NO